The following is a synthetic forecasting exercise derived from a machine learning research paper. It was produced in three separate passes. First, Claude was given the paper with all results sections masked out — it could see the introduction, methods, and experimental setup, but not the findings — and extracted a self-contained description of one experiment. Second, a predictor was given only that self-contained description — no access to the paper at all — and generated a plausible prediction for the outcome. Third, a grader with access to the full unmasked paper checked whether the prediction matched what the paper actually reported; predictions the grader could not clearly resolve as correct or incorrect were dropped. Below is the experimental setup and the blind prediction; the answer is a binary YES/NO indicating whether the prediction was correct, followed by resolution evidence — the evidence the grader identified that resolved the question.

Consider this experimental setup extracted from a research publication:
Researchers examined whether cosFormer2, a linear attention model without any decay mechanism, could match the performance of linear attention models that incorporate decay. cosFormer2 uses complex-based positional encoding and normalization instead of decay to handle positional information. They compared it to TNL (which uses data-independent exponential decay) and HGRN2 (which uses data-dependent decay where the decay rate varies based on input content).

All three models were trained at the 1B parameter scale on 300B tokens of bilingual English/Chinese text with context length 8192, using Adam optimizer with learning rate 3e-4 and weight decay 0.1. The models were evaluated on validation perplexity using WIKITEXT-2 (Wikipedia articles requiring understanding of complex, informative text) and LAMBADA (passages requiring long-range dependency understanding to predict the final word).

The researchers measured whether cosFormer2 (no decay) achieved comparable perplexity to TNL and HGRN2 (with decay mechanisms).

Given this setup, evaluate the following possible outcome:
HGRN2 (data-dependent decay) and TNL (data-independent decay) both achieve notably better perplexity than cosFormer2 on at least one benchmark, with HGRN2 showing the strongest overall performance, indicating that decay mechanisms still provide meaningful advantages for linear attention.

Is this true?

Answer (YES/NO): YES